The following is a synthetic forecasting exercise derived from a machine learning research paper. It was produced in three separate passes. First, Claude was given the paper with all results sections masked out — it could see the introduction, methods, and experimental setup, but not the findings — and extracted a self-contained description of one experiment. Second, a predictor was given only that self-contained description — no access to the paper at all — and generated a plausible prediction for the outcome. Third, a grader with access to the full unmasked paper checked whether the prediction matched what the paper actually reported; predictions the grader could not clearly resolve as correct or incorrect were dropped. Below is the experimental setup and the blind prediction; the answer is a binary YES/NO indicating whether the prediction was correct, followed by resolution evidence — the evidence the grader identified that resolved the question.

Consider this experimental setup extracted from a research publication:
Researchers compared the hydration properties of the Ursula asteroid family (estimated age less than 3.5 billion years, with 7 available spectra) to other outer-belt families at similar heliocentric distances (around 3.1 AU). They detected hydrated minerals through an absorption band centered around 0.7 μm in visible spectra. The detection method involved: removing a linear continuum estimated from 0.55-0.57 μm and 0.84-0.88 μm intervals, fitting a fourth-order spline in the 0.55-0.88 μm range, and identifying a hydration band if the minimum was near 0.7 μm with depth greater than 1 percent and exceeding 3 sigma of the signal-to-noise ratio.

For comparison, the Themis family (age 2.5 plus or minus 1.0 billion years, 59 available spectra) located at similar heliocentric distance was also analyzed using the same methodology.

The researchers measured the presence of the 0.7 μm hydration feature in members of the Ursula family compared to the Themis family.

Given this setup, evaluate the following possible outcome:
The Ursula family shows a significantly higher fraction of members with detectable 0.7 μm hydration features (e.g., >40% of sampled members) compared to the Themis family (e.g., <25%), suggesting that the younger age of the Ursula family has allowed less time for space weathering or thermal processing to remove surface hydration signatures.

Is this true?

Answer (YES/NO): NO